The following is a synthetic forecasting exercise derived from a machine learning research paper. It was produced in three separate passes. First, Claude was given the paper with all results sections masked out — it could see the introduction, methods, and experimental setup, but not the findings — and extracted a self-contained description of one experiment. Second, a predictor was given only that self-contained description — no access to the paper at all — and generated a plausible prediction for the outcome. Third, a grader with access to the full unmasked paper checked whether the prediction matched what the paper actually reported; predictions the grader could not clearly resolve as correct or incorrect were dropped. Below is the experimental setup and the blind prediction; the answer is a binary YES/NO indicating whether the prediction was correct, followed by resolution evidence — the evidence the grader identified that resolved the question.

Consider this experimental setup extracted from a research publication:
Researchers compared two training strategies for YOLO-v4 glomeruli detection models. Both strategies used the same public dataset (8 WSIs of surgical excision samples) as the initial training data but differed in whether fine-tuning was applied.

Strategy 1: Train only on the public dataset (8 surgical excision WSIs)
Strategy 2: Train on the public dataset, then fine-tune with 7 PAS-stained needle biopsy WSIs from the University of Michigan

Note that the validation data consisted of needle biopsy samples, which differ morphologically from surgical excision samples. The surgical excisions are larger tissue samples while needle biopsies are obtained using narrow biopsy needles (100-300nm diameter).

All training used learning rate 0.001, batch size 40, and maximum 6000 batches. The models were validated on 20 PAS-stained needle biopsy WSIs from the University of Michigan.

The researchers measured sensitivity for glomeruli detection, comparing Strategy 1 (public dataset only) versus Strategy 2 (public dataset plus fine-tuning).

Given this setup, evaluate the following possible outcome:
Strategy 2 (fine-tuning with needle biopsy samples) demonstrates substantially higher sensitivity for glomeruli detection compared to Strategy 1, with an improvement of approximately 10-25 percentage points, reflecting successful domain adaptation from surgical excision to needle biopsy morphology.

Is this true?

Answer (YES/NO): NO